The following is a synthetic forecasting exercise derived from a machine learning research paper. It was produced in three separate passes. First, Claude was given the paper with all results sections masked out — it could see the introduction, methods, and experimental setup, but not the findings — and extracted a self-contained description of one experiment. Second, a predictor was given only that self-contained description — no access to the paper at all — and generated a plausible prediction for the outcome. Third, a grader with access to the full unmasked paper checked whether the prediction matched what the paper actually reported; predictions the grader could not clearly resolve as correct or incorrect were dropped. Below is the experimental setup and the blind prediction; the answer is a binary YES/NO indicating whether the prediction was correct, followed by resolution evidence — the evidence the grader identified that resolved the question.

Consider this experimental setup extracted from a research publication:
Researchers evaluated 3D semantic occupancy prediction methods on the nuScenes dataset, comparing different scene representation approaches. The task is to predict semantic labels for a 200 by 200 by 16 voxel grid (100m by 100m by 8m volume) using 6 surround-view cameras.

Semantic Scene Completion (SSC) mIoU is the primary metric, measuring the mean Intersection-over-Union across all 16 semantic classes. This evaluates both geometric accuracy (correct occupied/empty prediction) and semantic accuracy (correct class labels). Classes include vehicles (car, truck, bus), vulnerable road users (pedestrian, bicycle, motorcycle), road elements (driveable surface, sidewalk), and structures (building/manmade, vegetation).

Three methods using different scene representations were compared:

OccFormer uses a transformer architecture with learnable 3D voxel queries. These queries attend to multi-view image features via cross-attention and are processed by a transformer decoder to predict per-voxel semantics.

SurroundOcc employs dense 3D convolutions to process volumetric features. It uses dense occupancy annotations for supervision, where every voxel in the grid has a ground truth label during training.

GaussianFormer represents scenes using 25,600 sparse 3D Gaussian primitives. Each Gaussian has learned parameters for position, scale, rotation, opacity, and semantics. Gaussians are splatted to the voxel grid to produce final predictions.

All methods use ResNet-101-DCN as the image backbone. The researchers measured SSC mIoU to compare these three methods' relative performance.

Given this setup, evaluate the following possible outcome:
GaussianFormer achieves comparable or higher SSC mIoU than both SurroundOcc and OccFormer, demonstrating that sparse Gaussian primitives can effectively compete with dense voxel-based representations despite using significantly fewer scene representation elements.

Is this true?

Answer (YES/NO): NO